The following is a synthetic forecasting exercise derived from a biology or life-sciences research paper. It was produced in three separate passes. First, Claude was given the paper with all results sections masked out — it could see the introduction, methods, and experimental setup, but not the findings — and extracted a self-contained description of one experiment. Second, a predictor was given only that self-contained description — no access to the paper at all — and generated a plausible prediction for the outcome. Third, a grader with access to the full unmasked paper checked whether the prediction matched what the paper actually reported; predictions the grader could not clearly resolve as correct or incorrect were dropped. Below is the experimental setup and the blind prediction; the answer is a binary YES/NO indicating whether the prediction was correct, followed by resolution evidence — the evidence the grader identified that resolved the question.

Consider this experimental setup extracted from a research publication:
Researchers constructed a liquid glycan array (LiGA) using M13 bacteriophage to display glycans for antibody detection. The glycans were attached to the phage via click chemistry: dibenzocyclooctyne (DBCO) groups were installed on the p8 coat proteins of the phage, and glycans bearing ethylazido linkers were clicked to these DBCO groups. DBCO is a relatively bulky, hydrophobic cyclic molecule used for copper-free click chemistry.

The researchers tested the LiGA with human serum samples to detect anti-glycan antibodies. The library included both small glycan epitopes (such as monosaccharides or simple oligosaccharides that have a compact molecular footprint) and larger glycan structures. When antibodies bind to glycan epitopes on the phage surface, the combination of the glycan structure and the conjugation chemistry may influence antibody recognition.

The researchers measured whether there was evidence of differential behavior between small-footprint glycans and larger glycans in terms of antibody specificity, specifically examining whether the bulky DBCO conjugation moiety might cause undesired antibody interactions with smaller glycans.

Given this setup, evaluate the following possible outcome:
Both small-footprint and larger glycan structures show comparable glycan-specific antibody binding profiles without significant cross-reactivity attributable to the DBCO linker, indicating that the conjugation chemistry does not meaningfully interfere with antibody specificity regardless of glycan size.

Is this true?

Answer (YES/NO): NO